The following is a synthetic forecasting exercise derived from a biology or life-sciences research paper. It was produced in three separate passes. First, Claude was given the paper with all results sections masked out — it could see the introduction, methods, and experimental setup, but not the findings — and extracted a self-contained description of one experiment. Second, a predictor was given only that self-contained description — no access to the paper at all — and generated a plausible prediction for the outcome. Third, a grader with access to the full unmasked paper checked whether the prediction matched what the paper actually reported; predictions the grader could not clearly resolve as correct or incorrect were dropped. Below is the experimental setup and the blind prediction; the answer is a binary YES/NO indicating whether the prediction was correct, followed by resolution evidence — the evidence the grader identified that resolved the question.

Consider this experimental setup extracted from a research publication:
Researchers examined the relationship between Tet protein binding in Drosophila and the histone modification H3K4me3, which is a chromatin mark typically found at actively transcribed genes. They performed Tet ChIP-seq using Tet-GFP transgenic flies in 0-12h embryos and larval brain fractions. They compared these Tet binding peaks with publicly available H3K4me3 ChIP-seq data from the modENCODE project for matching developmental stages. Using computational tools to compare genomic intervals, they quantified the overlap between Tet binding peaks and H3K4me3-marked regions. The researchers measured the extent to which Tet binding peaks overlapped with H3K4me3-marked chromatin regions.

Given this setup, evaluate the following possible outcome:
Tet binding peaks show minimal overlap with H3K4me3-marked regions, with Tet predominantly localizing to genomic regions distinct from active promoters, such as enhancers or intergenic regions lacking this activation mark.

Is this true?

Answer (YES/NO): NO